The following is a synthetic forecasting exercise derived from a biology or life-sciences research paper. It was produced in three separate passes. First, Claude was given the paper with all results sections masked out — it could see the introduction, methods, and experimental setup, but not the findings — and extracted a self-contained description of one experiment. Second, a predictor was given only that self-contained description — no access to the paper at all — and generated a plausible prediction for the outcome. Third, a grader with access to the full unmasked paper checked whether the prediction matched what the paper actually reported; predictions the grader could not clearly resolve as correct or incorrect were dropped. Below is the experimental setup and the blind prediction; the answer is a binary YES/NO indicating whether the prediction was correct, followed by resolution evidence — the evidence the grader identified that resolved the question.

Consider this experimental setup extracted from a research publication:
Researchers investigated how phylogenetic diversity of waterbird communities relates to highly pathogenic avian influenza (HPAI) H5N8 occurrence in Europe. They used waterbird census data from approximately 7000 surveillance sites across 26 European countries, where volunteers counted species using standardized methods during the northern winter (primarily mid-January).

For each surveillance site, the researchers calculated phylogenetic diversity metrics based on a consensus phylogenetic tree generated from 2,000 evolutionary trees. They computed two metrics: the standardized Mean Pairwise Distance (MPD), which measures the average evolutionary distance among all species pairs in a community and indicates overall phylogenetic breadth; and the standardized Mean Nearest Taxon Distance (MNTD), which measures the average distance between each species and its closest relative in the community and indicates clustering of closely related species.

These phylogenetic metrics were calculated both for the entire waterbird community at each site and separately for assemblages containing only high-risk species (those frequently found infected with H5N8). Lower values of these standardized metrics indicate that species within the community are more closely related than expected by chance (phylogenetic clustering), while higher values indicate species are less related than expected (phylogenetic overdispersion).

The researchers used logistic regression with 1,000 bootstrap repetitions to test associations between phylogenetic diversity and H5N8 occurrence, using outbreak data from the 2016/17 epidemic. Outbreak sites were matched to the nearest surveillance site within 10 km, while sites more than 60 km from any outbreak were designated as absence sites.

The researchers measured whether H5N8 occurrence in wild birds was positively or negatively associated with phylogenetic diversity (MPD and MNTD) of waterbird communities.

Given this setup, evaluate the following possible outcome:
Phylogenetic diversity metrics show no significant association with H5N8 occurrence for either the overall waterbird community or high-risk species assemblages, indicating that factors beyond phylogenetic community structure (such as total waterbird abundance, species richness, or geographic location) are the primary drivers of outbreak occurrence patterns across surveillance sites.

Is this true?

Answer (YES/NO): NO